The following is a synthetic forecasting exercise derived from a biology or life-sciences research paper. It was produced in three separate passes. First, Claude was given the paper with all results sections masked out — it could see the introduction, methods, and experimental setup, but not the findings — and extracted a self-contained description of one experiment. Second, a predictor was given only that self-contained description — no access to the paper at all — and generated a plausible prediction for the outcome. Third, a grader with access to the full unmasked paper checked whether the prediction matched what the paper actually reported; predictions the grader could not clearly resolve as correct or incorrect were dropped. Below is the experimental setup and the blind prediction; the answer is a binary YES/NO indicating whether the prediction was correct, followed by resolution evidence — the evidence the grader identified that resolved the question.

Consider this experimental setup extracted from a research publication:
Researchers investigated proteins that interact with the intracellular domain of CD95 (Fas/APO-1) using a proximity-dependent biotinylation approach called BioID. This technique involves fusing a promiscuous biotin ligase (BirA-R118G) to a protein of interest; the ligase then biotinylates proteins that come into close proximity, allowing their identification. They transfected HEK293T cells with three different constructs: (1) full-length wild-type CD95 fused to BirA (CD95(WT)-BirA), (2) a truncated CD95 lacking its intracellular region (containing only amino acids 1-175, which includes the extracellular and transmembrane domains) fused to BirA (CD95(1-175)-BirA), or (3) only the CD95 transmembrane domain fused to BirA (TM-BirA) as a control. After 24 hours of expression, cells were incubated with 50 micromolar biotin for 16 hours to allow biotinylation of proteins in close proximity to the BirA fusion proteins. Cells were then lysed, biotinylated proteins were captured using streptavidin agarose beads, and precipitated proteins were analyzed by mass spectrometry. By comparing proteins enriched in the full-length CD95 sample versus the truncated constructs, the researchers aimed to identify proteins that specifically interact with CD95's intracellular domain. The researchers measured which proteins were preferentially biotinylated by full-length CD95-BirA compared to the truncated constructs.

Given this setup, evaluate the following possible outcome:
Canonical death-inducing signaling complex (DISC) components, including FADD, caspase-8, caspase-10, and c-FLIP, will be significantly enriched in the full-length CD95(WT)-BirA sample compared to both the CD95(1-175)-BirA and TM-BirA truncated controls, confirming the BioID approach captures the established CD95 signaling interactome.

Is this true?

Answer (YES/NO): NO